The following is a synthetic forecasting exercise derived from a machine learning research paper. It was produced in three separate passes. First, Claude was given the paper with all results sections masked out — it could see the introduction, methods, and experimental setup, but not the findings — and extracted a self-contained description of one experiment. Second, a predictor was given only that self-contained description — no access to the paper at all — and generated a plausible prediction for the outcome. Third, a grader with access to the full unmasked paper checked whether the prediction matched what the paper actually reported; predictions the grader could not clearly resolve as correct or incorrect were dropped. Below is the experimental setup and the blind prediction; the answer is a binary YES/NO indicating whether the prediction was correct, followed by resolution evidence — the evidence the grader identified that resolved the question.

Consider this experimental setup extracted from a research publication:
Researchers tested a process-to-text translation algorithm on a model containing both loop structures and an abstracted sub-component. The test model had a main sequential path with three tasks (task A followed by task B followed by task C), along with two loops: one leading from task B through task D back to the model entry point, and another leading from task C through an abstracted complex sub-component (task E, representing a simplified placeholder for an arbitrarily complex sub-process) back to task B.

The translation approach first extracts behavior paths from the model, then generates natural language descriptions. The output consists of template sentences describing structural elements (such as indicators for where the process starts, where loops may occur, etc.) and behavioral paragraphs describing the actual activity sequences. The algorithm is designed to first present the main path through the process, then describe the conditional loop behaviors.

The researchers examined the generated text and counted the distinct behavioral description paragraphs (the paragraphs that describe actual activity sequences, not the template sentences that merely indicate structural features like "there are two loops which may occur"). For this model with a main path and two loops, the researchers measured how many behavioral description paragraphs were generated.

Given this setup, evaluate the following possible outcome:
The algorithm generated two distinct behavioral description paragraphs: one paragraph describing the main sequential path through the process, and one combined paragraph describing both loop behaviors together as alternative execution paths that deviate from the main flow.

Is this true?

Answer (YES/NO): NO